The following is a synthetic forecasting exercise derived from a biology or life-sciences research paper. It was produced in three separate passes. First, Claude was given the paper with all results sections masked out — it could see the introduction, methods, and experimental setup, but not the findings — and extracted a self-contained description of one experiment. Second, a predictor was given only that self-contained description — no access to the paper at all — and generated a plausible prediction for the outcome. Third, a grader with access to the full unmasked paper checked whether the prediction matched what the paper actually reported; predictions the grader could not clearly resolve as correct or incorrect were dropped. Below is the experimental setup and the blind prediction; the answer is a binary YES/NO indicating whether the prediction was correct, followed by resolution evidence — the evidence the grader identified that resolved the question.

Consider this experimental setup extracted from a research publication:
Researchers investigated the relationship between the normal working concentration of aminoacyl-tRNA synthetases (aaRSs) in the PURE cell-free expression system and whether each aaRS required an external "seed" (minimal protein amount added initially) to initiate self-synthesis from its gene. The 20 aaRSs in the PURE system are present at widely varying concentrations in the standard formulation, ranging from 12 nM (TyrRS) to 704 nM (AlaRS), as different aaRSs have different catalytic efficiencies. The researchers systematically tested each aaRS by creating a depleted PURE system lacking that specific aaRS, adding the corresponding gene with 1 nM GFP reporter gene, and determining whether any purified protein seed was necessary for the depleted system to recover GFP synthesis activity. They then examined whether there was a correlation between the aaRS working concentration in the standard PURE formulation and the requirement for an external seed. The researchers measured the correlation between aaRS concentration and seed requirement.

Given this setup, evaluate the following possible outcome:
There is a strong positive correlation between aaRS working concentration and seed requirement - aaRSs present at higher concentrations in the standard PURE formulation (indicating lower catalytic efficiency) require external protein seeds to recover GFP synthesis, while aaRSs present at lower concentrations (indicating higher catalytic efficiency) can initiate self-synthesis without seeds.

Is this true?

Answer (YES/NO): NO